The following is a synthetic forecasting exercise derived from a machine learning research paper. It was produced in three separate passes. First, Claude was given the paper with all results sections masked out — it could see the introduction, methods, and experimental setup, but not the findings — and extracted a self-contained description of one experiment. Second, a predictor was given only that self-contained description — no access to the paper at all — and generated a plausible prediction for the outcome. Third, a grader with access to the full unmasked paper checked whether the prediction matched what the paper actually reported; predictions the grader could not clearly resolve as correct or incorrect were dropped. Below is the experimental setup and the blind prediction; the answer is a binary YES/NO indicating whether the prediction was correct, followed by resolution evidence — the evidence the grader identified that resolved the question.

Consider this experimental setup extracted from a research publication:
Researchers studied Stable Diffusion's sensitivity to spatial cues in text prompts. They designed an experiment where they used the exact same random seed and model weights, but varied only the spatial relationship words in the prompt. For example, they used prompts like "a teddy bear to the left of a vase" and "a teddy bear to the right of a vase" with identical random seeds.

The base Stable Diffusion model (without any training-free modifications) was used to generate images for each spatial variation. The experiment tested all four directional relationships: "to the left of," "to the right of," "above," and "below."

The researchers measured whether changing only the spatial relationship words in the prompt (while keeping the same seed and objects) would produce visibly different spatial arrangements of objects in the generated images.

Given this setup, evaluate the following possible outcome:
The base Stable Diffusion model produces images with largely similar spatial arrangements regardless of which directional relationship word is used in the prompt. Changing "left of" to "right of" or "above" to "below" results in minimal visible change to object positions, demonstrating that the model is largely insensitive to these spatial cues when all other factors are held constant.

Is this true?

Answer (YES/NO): YES